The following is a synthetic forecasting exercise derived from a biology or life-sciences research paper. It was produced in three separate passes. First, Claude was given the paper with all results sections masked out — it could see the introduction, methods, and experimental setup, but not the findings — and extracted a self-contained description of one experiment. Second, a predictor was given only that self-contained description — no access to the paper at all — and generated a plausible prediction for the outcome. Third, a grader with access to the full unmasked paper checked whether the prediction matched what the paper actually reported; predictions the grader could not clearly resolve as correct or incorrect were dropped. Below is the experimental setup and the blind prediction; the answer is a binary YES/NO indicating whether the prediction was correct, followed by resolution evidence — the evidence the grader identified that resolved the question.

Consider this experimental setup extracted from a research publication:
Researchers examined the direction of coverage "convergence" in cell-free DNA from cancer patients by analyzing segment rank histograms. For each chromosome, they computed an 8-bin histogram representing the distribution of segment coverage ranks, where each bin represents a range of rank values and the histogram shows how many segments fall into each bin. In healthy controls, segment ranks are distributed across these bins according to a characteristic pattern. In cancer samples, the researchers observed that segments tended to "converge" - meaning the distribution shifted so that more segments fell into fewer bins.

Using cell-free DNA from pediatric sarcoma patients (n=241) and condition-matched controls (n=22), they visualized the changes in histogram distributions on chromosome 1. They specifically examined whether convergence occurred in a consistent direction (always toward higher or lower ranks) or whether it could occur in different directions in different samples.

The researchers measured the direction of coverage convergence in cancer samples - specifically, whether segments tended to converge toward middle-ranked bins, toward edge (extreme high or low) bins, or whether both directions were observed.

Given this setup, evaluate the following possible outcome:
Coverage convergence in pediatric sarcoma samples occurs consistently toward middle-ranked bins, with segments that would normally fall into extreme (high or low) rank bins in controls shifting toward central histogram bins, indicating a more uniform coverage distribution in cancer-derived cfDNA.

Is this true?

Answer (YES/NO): NO